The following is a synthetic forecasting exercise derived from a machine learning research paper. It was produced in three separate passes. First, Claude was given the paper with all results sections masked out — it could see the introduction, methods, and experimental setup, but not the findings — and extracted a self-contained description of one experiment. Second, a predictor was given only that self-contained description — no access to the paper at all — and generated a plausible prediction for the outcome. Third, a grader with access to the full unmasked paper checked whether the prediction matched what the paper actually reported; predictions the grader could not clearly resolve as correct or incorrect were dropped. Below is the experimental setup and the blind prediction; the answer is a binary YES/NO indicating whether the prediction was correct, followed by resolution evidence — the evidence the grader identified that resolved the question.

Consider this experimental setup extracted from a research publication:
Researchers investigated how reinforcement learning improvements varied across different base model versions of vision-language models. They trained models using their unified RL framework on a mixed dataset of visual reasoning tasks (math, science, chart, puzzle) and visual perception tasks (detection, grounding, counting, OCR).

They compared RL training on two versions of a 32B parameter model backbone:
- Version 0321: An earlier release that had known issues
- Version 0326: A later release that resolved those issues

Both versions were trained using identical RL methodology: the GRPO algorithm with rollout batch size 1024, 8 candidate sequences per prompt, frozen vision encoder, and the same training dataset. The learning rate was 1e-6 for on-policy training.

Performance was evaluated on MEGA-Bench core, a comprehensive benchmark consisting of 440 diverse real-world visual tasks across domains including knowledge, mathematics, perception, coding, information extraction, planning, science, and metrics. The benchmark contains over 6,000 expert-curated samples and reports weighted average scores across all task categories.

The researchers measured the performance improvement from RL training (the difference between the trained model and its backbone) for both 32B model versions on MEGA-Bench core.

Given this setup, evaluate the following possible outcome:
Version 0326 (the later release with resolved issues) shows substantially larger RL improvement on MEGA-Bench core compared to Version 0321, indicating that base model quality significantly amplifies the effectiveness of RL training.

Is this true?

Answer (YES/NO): NO